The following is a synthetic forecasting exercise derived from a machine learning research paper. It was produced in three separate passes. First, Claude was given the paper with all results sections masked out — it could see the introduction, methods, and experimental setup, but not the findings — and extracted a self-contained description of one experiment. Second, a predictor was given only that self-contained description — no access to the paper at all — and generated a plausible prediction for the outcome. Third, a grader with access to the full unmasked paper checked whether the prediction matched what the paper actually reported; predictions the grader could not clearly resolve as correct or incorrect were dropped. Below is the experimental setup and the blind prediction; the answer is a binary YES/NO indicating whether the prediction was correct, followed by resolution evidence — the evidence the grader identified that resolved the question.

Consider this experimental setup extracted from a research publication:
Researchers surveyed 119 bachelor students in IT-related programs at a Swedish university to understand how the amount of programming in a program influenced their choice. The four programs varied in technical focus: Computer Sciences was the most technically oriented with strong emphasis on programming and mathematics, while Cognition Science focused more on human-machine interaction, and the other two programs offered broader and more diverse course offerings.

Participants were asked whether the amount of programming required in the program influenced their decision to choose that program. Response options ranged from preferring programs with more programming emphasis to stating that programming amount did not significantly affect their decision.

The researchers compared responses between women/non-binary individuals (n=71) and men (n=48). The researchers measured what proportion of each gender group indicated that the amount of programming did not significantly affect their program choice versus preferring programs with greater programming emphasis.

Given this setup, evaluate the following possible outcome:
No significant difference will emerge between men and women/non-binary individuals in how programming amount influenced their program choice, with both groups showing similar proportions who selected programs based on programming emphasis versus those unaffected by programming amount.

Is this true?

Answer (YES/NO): NO